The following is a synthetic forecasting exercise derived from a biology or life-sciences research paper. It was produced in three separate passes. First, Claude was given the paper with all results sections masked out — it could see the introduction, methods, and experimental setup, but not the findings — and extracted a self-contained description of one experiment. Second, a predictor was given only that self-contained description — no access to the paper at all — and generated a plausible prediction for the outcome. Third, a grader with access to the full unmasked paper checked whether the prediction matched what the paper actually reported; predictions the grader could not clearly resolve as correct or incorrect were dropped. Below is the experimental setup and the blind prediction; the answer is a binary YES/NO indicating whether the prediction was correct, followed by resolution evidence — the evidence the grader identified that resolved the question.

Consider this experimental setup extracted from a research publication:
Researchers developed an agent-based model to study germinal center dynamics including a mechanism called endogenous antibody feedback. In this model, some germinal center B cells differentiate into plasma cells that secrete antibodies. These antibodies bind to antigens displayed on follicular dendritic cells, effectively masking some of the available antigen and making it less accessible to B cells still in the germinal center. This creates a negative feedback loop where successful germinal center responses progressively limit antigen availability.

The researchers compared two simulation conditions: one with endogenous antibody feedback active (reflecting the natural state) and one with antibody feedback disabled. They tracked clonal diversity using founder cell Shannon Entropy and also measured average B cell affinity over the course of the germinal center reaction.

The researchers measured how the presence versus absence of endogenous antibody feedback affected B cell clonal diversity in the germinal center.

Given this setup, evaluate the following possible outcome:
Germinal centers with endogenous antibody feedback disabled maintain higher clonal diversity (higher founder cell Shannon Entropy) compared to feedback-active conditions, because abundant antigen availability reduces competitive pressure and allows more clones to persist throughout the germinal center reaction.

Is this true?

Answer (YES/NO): NO